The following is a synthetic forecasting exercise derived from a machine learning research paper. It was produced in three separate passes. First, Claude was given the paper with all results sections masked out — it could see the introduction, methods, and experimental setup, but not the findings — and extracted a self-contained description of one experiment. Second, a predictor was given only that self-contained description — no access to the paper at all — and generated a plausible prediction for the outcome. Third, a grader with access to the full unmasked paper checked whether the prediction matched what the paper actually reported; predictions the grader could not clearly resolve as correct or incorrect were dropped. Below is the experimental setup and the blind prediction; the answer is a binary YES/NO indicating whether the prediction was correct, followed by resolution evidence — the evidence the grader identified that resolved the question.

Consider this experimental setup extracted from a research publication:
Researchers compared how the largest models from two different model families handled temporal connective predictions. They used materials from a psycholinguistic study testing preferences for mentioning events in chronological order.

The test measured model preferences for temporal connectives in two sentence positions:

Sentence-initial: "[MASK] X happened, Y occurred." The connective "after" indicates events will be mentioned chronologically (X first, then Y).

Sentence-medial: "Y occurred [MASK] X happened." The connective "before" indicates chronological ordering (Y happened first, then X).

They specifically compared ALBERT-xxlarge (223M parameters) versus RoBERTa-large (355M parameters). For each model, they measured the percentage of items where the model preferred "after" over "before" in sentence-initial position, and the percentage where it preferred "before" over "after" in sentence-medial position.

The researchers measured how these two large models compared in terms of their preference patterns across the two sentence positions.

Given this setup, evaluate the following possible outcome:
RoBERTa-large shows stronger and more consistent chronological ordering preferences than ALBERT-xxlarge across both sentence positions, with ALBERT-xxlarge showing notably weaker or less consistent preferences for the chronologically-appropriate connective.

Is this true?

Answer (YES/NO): NO